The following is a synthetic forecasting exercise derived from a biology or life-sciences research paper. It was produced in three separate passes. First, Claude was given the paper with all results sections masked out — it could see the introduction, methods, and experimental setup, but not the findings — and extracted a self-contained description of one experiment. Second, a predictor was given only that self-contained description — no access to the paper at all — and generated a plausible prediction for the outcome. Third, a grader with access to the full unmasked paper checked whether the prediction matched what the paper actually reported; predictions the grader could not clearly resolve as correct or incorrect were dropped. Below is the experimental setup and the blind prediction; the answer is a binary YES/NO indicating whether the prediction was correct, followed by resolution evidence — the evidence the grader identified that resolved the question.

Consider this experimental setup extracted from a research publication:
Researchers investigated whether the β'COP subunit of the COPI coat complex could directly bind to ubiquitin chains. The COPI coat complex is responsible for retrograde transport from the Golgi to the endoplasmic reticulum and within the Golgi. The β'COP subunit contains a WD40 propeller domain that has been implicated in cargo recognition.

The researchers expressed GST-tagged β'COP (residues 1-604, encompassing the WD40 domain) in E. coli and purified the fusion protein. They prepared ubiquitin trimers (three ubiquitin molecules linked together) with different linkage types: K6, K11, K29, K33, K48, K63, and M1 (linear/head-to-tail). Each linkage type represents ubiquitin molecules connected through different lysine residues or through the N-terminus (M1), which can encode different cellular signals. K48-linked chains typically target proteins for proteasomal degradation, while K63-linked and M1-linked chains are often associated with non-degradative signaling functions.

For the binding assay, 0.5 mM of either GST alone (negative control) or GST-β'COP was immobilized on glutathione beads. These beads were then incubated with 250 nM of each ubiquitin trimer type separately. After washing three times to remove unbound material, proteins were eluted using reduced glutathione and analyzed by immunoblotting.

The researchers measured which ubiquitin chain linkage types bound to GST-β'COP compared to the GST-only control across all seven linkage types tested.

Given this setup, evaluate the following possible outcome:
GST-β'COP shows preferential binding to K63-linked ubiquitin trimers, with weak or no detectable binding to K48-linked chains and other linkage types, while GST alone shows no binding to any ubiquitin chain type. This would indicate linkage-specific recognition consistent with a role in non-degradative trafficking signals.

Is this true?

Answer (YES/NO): NO